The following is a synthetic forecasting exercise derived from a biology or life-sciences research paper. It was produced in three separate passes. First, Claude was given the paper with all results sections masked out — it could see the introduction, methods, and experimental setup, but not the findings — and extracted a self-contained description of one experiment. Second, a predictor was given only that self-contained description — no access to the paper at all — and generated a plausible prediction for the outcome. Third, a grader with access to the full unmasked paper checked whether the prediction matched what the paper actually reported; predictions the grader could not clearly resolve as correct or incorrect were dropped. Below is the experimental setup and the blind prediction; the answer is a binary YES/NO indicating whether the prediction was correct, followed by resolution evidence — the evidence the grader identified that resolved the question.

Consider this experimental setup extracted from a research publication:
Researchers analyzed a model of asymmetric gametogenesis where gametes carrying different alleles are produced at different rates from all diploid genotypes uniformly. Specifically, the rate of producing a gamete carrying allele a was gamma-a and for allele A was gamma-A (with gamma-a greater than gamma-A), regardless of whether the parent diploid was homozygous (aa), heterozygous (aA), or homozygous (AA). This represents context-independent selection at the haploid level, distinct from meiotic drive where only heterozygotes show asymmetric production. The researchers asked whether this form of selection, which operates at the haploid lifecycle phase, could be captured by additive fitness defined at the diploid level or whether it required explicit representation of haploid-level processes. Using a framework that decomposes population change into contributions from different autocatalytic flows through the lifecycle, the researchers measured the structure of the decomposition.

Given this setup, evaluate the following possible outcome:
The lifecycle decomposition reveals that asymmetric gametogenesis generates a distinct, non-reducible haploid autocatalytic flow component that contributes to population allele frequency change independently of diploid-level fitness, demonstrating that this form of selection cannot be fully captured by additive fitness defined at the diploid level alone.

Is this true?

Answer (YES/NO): YES